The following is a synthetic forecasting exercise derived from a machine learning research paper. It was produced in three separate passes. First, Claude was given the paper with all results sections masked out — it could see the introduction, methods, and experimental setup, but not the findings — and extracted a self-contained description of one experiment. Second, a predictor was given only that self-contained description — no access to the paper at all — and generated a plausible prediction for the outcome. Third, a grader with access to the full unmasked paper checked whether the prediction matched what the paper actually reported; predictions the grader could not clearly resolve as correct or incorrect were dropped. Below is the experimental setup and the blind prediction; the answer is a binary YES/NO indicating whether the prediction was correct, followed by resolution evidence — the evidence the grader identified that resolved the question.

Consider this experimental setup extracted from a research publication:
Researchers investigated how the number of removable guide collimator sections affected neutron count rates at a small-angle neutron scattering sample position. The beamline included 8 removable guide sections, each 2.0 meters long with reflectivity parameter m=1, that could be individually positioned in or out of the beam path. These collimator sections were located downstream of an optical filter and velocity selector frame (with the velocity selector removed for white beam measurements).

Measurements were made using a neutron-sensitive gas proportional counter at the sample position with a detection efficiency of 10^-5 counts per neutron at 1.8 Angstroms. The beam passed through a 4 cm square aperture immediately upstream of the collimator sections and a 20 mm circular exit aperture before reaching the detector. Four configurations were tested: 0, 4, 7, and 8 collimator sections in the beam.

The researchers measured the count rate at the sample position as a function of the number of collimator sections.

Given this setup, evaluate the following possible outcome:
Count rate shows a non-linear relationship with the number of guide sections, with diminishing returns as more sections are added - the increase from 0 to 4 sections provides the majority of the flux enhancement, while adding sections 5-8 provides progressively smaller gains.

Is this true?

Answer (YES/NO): NO